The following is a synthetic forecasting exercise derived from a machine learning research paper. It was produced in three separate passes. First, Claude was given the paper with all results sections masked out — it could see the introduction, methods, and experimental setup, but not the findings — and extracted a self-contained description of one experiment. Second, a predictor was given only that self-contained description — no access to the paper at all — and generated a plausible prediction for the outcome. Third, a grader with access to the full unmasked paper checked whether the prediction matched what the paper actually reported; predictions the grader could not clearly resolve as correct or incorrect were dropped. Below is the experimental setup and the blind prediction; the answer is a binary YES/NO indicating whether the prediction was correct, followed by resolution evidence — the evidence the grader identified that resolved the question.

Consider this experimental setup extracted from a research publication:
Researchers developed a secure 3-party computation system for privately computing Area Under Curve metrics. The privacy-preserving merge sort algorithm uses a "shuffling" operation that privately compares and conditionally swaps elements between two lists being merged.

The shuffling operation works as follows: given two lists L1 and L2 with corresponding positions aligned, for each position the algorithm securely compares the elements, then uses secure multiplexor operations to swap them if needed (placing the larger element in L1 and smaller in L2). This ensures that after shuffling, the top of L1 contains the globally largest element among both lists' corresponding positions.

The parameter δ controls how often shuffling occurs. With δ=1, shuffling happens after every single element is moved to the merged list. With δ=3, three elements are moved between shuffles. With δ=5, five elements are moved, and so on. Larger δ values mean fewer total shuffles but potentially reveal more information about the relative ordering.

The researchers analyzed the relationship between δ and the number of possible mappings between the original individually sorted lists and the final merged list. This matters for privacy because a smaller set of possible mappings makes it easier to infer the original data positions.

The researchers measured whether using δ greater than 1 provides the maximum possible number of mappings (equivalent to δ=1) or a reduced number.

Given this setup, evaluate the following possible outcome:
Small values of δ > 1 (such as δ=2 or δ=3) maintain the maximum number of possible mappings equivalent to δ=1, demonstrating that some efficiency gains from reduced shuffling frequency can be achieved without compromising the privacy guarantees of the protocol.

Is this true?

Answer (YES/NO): NO